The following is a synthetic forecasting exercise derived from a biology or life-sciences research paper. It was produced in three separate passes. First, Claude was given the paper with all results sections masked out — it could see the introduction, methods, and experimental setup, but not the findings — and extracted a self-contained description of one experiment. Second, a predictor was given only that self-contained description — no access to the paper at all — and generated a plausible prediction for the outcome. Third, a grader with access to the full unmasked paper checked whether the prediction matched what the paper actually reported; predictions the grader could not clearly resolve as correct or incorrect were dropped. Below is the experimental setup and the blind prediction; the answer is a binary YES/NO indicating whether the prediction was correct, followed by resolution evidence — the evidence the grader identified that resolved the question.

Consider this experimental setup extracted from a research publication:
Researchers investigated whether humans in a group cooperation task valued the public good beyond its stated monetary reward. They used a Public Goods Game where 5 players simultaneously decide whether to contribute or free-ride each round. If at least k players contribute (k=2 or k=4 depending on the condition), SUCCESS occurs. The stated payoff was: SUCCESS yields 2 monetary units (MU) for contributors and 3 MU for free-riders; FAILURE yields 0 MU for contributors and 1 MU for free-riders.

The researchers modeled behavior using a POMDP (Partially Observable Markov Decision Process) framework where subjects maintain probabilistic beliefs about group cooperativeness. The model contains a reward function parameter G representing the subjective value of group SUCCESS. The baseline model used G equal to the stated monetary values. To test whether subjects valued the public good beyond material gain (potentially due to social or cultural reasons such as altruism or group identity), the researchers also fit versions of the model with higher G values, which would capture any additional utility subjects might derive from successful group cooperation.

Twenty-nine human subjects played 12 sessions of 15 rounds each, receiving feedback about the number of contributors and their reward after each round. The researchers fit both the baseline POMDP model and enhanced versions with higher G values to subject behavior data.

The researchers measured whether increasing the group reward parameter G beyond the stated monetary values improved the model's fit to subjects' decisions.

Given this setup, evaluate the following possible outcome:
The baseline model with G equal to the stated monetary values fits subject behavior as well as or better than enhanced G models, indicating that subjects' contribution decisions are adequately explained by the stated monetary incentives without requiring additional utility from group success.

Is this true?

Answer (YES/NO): YES